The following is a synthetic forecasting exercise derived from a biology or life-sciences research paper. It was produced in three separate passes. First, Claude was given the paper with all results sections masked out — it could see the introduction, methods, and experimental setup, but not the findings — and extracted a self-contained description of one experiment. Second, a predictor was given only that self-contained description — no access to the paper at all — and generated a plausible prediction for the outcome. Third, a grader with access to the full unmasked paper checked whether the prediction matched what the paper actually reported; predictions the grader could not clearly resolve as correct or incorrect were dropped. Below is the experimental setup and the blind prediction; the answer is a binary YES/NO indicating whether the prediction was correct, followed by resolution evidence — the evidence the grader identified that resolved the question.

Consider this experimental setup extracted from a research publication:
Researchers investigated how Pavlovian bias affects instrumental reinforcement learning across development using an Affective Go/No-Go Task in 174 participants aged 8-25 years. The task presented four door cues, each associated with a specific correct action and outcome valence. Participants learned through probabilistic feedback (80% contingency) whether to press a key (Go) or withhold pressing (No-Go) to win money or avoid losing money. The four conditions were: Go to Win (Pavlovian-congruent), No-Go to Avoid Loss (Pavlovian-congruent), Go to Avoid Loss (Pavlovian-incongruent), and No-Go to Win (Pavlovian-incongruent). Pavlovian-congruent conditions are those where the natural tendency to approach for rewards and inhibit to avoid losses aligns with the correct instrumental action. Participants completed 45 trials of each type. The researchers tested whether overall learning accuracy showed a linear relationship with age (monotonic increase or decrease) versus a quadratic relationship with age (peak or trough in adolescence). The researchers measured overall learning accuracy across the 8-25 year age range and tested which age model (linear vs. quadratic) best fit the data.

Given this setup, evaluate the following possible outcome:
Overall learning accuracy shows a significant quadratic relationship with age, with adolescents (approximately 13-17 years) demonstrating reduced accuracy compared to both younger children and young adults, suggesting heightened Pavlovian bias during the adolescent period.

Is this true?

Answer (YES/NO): NO